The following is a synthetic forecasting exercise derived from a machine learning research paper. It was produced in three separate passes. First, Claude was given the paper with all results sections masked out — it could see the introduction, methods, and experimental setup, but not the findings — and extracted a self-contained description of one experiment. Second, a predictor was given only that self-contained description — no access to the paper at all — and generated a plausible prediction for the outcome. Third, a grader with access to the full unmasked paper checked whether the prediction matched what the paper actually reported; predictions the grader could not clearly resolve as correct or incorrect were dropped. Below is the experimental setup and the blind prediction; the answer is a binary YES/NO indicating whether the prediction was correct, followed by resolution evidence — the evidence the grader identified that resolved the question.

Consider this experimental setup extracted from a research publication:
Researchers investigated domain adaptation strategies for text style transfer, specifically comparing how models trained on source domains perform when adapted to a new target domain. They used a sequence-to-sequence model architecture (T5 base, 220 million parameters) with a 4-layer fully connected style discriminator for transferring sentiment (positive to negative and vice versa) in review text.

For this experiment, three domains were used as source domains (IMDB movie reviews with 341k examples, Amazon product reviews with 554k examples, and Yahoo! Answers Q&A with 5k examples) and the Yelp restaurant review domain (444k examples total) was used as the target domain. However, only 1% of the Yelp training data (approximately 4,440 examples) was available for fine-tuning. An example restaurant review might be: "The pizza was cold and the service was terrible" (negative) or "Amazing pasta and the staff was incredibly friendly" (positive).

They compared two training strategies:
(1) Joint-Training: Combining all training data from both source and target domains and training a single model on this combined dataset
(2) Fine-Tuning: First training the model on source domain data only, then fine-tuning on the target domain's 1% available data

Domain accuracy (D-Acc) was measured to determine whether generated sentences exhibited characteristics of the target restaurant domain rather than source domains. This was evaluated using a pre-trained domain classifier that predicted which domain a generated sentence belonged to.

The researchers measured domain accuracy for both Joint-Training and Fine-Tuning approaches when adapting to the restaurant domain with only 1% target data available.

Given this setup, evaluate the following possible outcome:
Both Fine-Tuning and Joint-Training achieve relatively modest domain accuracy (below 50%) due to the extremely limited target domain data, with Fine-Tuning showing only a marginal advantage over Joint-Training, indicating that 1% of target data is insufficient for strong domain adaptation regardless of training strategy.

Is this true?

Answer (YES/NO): NO